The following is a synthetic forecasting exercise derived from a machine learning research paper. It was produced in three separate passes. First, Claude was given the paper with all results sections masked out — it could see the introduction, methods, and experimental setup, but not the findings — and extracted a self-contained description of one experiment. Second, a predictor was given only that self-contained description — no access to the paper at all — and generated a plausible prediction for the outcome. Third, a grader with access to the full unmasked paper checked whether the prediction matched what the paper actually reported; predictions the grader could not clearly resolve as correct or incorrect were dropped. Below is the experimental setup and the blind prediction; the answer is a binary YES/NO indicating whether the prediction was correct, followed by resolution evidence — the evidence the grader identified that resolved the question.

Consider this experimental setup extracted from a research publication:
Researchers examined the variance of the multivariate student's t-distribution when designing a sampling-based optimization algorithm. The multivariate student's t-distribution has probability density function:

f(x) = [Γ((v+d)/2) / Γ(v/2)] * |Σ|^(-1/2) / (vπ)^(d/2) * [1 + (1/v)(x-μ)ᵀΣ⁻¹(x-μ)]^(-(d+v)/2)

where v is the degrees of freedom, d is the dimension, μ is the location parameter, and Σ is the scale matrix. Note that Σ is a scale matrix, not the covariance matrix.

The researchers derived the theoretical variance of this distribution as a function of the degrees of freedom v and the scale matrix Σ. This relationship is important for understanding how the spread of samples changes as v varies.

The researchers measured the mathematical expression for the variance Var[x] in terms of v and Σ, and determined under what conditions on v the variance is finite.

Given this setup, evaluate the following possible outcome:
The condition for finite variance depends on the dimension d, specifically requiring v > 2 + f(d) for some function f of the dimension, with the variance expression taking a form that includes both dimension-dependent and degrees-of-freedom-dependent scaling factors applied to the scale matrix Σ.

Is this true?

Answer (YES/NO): NO